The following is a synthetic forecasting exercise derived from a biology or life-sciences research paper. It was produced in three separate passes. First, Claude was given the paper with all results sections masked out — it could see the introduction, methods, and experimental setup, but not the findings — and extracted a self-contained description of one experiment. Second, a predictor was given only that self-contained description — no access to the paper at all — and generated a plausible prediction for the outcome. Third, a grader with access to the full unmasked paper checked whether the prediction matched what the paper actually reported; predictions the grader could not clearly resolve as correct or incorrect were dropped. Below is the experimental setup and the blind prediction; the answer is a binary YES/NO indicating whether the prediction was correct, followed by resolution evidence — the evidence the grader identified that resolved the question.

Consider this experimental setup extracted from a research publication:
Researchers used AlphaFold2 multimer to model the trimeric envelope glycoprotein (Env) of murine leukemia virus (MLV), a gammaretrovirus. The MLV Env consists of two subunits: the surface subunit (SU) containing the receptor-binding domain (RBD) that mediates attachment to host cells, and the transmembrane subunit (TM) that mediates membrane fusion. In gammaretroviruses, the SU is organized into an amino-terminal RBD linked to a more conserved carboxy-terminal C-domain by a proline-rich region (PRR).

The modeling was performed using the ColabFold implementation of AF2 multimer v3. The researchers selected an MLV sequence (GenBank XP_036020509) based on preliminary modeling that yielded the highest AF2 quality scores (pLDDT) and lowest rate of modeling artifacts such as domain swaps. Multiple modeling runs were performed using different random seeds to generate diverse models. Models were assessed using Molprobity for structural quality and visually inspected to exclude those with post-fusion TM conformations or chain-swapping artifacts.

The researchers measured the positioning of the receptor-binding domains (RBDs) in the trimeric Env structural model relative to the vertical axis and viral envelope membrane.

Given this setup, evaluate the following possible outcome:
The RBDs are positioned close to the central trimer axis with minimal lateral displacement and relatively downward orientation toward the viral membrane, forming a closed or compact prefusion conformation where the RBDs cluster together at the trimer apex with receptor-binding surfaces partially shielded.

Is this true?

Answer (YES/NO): NO